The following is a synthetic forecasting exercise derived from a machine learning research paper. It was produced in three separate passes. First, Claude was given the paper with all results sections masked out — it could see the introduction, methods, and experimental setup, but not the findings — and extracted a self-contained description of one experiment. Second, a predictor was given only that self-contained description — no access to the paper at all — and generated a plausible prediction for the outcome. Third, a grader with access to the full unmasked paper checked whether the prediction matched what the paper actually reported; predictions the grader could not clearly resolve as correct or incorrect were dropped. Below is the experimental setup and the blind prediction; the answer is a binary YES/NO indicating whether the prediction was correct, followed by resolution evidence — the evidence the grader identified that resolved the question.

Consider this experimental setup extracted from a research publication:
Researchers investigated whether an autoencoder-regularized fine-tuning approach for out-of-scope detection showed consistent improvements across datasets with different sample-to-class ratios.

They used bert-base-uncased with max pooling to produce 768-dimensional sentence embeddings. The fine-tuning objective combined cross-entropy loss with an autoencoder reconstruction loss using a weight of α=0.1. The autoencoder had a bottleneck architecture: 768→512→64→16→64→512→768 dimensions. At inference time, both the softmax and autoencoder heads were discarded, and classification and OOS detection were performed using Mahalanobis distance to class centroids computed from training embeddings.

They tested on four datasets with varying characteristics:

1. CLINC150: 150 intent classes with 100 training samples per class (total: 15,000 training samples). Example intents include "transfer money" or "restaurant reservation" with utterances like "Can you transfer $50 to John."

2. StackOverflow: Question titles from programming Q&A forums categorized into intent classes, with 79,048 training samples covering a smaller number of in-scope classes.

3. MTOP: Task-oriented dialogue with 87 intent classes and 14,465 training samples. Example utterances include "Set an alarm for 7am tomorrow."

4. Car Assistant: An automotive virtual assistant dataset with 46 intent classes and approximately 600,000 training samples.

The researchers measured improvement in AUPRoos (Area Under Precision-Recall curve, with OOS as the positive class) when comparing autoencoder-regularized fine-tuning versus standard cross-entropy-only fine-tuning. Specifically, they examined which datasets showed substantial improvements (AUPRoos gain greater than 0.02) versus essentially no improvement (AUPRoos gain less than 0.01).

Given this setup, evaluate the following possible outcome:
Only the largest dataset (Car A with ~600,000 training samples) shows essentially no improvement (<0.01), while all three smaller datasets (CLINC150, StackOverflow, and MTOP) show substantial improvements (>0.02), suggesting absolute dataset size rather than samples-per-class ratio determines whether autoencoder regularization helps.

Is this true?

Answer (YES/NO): NO